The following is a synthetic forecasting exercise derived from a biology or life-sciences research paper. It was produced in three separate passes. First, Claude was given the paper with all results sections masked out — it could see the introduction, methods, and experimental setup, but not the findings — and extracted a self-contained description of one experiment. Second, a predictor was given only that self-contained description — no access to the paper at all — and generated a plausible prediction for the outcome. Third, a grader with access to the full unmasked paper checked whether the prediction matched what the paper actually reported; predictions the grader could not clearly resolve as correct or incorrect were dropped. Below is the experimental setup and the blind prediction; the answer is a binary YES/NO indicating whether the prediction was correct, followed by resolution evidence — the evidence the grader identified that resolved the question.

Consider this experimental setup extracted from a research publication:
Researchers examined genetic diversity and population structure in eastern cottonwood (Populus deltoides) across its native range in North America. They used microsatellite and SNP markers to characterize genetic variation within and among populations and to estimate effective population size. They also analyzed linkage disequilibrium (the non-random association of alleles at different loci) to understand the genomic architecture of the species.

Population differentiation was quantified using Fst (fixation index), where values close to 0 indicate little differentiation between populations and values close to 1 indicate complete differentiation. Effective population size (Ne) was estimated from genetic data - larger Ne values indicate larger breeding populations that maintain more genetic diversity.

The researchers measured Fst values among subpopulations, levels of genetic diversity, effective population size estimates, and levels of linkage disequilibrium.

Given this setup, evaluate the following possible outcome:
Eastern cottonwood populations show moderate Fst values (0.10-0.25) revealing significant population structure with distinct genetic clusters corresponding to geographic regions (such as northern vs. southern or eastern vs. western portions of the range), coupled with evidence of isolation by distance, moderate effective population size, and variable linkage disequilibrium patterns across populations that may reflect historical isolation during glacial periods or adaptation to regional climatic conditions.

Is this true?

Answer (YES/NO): NO